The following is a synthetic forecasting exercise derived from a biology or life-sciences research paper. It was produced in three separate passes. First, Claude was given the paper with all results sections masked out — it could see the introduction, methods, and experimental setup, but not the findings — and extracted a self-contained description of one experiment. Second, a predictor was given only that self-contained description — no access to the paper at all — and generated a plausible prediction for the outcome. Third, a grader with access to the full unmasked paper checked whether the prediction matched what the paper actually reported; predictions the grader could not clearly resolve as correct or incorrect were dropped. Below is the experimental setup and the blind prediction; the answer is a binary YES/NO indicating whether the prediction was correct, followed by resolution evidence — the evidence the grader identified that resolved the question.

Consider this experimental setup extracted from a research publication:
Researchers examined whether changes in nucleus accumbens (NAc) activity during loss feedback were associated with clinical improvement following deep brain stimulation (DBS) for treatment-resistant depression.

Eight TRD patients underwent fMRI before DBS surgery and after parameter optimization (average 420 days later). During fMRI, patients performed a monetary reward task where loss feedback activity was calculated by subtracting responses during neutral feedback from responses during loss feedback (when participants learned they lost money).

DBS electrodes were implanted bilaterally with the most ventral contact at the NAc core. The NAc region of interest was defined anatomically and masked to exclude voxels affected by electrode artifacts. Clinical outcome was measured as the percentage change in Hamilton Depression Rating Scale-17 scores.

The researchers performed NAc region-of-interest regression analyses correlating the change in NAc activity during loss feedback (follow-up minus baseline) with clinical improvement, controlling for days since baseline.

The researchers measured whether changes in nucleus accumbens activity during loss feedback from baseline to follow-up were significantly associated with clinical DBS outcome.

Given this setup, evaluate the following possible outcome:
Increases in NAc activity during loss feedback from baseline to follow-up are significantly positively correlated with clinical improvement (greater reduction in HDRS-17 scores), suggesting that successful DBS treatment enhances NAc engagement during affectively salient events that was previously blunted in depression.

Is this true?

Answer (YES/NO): NO